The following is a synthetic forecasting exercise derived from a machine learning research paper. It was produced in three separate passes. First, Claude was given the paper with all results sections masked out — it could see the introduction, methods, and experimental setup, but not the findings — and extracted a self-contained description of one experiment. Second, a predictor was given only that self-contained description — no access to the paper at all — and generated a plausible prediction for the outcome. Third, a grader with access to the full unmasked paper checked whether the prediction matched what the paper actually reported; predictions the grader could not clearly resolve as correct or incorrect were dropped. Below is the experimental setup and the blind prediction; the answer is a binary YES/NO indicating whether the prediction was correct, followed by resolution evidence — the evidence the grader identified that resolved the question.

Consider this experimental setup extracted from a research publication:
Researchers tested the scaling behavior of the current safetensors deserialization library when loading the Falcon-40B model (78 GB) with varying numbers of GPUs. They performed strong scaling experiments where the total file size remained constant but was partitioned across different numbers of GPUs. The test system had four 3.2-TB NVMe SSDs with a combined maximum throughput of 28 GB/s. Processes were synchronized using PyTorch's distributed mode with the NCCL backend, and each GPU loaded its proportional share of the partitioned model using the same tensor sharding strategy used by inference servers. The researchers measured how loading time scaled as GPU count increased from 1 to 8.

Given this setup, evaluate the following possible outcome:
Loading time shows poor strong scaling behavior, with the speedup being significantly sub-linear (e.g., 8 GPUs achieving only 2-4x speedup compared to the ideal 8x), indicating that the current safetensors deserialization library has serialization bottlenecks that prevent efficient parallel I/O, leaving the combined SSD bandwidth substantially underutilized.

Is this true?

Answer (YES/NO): YES